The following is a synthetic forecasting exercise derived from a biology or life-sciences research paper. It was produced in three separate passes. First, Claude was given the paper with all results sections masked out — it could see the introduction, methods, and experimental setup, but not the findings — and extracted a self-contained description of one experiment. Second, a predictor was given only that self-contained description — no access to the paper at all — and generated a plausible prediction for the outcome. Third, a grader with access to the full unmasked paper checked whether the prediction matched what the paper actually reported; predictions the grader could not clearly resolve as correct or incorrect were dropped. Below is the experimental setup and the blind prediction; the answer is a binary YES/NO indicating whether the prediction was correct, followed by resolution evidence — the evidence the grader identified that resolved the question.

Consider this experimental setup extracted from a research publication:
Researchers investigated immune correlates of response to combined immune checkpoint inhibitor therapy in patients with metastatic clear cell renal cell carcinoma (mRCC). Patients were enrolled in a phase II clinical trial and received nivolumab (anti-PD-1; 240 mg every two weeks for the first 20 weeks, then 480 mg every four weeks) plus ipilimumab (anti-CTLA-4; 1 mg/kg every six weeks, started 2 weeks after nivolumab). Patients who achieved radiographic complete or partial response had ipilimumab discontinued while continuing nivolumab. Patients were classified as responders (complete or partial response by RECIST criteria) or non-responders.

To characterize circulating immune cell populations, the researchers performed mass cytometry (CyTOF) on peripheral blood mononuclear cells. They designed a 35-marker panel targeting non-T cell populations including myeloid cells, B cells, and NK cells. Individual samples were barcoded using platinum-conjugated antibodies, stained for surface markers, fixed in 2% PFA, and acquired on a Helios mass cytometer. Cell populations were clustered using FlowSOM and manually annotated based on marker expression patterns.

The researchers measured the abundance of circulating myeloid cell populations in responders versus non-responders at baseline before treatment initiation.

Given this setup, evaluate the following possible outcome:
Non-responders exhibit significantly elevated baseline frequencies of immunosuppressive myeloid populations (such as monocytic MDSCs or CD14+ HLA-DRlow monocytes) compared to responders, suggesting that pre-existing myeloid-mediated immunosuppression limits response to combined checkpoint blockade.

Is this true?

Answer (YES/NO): NO